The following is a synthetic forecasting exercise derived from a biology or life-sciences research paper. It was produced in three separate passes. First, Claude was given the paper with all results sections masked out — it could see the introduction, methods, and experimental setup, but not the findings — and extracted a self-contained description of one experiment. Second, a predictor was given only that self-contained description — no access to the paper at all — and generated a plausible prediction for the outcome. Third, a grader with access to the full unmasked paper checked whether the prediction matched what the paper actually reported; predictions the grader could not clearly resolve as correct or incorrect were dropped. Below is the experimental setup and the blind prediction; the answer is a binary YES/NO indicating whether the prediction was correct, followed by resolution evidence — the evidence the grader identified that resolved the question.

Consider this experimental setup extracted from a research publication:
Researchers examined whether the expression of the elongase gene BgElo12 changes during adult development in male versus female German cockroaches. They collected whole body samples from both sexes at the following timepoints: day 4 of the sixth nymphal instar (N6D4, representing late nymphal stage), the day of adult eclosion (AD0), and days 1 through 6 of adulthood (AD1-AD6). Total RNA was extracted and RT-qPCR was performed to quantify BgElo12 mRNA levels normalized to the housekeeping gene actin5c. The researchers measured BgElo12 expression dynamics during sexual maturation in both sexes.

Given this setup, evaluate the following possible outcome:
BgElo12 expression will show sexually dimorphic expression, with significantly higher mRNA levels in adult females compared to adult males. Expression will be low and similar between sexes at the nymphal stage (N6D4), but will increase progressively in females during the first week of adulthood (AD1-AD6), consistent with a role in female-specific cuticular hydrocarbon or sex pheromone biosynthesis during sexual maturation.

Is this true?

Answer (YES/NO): YES